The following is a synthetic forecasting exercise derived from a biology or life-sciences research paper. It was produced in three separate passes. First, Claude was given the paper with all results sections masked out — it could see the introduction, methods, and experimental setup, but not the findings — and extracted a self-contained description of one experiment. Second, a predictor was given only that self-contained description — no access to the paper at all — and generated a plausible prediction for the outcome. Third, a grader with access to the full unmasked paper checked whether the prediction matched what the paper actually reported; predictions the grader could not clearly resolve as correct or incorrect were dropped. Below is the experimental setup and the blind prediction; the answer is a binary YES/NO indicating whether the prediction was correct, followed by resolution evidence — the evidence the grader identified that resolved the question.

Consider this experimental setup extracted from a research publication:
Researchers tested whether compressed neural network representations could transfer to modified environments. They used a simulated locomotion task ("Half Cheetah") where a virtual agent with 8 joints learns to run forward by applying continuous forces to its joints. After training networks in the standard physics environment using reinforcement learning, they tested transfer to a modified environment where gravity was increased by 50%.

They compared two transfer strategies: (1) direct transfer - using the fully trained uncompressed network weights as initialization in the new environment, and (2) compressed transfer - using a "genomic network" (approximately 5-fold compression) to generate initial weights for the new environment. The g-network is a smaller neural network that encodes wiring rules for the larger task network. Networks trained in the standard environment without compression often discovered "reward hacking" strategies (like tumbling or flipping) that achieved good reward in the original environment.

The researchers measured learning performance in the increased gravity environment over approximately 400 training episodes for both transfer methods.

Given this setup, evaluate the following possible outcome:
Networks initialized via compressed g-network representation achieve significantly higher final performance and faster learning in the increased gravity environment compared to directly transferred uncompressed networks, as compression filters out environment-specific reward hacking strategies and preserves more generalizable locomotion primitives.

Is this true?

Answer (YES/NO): NO